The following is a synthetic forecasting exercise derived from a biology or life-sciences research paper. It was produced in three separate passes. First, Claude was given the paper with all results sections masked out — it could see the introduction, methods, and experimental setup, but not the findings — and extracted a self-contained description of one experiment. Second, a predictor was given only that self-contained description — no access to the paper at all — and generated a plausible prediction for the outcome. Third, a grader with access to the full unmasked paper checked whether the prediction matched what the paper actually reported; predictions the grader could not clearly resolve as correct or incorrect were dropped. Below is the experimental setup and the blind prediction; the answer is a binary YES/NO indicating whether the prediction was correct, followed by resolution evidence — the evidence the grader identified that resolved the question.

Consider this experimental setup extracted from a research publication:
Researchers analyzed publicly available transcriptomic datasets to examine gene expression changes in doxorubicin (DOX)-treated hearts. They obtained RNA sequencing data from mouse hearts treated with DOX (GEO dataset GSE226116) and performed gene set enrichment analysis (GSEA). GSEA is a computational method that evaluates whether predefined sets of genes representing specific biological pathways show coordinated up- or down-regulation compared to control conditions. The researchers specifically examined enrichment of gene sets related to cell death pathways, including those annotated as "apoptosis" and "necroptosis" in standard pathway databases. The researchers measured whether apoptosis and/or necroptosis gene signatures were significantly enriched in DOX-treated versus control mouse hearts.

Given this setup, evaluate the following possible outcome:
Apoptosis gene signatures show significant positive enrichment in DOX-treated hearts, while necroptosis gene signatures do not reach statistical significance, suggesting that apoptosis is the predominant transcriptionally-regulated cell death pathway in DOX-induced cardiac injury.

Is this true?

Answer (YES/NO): YES